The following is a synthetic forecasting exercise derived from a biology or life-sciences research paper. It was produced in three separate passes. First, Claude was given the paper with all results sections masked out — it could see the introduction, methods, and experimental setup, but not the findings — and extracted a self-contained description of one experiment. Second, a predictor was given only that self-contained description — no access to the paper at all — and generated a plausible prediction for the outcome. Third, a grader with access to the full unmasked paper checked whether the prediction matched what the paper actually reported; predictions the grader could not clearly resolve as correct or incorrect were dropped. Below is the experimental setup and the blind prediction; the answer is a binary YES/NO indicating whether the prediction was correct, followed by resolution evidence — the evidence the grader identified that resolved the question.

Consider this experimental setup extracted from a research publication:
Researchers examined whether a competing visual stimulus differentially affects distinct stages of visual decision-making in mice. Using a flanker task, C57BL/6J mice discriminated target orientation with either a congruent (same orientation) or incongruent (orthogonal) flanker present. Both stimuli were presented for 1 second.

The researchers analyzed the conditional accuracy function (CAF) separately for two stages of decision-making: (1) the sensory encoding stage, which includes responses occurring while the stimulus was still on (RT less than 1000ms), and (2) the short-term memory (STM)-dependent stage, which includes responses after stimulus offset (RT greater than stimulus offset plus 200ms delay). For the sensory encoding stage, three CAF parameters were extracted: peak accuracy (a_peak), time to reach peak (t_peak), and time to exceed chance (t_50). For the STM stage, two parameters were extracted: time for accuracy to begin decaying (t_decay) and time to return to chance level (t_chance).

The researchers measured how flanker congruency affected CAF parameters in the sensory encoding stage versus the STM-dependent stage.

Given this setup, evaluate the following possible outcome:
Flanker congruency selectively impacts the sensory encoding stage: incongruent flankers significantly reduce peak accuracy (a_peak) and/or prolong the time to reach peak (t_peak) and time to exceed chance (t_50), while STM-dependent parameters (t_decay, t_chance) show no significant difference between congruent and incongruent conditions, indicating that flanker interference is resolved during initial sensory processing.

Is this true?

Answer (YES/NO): YES